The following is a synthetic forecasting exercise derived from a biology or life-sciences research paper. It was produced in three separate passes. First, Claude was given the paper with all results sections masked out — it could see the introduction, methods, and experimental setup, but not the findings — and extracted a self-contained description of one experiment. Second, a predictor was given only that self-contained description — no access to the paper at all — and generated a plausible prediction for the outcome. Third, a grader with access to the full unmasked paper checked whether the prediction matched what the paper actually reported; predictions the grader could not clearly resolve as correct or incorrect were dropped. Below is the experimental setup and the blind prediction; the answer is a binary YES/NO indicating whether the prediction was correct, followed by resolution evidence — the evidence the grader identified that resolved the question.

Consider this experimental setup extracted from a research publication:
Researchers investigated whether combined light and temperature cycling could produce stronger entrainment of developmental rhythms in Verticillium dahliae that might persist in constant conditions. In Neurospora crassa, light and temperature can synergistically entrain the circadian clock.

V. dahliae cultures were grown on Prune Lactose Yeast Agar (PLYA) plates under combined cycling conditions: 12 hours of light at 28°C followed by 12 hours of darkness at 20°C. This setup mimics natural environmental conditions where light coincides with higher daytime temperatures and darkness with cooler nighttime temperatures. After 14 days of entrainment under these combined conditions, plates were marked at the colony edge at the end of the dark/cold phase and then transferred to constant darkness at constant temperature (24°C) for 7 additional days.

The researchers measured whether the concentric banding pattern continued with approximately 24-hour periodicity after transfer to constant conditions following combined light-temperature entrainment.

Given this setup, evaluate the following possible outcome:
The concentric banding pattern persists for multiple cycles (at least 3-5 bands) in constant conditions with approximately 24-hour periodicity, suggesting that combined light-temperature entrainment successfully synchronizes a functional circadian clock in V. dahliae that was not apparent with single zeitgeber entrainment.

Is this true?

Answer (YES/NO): NO